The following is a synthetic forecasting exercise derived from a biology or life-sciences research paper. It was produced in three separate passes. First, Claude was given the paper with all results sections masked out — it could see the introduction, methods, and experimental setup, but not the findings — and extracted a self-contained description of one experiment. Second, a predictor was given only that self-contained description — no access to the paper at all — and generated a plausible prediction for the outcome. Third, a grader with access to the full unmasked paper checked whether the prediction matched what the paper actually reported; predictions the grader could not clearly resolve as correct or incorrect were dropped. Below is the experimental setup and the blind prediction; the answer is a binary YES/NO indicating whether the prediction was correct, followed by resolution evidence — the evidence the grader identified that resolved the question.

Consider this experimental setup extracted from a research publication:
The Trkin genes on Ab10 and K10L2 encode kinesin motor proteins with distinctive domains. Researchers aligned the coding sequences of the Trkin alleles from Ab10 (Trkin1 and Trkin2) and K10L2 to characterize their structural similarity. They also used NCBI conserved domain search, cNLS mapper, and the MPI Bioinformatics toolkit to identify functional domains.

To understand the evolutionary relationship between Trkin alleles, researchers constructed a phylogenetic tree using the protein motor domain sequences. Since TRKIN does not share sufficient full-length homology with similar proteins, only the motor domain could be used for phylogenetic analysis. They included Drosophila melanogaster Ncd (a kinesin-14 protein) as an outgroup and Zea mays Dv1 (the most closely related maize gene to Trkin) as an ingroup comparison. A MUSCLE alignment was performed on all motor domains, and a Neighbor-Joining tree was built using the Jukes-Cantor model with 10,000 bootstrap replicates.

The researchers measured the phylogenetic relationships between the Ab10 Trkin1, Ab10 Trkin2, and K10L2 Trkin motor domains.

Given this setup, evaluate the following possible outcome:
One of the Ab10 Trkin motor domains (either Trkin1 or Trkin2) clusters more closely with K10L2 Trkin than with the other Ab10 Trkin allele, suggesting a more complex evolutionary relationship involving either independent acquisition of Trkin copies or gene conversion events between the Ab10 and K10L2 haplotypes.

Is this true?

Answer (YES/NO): NO